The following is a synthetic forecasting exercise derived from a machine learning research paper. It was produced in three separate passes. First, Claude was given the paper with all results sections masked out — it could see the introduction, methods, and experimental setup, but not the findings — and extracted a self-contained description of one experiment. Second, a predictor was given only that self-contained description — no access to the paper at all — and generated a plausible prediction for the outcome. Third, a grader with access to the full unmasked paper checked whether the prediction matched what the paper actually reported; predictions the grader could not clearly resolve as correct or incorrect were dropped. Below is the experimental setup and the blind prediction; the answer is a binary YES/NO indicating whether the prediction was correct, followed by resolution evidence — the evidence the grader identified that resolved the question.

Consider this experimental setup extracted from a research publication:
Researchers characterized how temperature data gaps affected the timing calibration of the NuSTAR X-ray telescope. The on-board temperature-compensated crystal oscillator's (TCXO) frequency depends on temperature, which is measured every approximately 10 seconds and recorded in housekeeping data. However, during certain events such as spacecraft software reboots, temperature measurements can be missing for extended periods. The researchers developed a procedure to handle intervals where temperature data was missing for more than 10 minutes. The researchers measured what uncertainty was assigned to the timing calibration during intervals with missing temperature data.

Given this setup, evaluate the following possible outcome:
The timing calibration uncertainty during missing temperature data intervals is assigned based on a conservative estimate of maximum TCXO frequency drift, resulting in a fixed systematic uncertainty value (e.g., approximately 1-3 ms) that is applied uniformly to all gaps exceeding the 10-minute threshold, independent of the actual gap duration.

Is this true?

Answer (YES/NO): NO